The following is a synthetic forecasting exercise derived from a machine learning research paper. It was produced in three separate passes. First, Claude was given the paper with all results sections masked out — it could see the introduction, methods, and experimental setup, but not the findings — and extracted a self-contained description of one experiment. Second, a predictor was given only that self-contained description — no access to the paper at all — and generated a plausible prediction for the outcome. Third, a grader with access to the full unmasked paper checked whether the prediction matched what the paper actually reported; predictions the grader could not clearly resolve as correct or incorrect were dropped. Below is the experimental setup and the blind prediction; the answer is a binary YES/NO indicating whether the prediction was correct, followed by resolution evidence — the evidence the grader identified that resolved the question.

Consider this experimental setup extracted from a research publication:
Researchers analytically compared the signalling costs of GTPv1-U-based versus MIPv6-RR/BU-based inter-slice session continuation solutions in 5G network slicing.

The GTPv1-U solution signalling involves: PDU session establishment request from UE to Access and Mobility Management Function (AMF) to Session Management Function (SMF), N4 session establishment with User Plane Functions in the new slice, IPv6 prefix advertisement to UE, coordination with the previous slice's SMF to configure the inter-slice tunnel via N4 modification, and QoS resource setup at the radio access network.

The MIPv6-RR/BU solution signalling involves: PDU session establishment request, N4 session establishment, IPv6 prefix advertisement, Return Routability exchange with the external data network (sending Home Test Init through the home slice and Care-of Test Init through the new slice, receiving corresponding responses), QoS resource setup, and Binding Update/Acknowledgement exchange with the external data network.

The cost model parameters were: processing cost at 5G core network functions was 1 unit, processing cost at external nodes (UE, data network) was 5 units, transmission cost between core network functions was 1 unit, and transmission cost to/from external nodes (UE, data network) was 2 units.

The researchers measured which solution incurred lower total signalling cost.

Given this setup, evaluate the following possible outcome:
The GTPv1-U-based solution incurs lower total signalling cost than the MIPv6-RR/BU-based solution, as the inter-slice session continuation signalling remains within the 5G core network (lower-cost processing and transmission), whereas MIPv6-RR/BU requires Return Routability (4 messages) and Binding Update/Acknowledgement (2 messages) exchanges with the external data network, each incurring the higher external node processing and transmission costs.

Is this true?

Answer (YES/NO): YES